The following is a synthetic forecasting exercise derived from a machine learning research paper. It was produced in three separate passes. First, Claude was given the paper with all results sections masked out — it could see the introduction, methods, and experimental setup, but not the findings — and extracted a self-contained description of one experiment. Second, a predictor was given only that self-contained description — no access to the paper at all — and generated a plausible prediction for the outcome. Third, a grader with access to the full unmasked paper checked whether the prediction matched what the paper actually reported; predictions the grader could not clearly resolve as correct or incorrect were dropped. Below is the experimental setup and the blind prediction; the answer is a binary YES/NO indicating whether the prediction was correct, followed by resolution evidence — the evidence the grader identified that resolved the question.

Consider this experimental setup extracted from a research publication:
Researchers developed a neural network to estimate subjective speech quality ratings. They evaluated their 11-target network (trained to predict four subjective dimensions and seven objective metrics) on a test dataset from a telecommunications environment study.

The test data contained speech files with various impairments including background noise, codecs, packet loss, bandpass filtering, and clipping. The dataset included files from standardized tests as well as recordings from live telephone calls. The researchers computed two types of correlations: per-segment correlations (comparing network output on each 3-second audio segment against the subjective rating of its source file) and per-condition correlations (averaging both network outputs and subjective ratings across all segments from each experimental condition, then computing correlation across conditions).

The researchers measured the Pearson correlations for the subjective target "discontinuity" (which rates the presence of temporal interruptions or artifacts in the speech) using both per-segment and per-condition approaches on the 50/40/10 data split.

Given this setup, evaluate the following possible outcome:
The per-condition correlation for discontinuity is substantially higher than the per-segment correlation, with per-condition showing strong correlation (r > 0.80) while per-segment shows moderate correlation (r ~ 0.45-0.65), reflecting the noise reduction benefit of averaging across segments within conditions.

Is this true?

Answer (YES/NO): NO